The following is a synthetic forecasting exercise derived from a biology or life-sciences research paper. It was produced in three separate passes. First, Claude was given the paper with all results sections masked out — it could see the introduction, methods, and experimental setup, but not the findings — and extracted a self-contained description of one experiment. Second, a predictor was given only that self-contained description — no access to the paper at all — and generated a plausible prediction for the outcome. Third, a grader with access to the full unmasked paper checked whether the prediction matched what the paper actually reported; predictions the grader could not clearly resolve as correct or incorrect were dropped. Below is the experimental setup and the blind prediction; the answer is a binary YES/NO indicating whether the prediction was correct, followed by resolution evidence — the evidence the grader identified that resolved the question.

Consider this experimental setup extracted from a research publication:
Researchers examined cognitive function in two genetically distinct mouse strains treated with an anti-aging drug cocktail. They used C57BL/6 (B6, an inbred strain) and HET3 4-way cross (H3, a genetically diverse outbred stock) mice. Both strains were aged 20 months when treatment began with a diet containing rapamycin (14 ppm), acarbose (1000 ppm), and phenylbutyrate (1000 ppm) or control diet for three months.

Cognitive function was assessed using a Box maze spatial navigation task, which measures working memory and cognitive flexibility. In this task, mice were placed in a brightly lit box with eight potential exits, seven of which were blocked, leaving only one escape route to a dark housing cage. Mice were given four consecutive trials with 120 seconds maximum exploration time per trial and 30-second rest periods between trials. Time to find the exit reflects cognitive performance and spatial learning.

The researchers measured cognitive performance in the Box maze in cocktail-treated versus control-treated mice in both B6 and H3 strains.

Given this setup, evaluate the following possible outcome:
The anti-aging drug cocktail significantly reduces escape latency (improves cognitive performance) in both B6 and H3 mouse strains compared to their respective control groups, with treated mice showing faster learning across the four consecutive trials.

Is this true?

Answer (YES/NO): NO